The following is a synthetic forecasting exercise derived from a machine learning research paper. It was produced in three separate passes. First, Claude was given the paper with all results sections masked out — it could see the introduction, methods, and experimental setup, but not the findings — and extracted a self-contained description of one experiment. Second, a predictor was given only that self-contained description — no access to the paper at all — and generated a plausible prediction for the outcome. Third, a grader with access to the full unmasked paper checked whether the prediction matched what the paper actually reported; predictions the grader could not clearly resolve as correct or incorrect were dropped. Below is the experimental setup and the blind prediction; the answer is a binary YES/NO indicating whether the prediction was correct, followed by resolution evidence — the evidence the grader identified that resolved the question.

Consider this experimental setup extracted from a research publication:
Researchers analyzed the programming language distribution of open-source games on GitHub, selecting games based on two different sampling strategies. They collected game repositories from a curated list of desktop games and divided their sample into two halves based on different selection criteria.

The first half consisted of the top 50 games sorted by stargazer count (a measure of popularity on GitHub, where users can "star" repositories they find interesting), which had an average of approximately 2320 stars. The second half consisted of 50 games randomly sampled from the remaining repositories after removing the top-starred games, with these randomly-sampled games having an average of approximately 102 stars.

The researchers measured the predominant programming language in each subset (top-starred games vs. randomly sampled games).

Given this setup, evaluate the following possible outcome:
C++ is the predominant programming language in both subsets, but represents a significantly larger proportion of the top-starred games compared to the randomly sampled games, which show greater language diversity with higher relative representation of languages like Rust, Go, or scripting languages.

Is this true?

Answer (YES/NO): NO